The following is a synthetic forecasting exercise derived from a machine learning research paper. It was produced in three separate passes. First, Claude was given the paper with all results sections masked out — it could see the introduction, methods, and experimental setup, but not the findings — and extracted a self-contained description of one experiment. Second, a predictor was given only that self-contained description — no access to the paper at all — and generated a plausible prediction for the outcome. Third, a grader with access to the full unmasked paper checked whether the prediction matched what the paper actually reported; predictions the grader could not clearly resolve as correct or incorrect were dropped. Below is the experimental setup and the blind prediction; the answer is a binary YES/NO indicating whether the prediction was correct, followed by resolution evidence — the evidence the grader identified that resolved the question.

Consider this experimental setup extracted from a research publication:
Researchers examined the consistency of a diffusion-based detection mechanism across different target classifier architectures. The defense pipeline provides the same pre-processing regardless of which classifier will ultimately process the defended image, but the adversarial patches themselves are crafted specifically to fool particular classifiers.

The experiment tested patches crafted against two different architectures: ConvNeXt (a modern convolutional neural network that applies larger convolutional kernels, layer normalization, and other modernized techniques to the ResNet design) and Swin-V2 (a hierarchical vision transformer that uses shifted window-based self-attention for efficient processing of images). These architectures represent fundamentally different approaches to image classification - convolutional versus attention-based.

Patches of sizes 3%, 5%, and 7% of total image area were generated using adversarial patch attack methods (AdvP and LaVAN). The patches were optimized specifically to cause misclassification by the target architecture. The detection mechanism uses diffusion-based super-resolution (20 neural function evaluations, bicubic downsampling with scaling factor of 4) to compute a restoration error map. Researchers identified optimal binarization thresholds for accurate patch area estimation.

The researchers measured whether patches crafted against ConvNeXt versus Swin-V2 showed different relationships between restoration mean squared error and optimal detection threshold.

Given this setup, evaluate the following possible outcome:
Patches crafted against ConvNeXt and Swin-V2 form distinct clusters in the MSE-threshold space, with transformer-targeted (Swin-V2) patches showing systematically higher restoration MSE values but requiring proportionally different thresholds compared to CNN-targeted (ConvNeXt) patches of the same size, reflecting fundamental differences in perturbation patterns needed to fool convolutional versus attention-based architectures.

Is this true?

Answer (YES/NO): NO